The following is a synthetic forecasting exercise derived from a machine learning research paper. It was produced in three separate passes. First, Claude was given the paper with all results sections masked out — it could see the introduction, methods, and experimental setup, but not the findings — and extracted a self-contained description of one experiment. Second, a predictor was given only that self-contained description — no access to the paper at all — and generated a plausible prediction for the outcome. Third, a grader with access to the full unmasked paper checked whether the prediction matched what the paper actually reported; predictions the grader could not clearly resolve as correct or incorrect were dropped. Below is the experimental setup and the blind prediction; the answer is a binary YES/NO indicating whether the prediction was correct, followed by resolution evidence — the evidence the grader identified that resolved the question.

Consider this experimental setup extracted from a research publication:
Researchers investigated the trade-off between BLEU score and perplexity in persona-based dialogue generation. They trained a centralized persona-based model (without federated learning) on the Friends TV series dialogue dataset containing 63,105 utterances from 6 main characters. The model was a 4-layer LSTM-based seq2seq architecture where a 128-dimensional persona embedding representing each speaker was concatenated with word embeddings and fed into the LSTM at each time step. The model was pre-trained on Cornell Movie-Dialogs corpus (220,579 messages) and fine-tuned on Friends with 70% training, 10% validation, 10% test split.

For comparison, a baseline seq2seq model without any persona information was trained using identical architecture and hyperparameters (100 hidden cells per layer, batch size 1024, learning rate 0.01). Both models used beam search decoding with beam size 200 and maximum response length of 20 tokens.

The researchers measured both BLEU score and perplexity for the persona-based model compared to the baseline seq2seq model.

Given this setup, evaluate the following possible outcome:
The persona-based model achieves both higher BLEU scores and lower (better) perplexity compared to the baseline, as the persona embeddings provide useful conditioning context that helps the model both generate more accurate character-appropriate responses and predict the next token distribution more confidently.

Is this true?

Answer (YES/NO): NO